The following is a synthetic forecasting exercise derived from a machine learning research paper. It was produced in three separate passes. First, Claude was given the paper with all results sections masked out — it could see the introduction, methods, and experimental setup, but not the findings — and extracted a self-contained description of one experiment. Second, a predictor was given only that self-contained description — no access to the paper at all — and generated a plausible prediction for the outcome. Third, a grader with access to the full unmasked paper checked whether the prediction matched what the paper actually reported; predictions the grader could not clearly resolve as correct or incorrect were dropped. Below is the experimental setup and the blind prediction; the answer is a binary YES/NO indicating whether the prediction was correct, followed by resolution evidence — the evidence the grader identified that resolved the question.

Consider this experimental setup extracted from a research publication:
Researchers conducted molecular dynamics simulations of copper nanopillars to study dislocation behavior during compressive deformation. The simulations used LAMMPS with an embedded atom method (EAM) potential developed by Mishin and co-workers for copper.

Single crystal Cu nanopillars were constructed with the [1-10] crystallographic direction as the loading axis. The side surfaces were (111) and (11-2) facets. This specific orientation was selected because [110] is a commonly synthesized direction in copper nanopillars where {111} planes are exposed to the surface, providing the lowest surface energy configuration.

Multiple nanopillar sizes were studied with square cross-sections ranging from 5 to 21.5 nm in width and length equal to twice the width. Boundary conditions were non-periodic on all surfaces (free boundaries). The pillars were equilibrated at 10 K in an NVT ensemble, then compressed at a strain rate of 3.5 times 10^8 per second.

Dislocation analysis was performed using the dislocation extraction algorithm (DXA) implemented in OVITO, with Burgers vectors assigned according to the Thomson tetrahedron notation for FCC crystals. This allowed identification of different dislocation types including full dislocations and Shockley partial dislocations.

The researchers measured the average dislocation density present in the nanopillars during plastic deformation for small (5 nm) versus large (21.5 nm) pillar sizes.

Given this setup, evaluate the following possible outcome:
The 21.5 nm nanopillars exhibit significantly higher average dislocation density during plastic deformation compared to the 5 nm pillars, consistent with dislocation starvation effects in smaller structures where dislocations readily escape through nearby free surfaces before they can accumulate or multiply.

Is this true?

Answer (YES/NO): YES